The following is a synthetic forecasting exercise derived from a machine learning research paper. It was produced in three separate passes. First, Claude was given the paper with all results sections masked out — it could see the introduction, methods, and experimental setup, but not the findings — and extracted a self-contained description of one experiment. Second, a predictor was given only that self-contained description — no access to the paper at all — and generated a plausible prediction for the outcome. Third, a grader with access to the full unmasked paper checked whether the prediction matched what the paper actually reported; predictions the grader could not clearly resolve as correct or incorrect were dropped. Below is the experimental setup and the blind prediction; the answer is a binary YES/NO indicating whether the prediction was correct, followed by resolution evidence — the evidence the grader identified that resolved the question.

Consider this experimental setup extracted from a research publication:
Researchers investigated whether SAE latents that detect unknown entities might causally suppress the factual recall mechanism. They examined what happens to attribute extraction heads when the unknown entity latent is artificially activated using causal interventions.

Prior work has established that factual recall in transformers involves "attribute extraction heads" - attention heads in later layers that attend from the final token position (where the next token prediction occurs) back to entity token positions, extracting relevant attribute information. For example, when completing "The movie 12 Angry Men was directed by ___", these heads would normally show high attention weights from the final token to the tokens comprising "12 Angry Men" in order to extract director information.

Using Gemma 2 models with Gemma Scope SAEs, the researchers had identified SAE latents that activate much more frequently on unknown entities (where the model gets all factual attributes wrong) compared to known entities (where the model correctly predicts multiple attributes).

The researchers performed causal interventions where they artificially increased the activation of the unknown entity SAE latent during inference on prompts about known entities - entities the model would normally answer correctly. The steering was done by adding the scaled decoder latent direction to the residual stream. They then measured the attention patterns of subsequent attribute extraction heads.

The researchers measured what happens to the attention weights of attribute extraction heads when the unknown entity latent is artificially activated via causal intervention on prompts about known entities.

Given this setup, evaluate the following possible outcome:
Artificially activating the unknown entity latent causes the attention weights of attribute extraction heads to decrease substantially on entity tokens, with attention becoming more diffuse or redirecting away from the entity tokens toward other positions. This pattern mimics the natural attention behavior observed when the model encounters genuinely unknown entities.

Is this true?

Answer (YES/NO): YES